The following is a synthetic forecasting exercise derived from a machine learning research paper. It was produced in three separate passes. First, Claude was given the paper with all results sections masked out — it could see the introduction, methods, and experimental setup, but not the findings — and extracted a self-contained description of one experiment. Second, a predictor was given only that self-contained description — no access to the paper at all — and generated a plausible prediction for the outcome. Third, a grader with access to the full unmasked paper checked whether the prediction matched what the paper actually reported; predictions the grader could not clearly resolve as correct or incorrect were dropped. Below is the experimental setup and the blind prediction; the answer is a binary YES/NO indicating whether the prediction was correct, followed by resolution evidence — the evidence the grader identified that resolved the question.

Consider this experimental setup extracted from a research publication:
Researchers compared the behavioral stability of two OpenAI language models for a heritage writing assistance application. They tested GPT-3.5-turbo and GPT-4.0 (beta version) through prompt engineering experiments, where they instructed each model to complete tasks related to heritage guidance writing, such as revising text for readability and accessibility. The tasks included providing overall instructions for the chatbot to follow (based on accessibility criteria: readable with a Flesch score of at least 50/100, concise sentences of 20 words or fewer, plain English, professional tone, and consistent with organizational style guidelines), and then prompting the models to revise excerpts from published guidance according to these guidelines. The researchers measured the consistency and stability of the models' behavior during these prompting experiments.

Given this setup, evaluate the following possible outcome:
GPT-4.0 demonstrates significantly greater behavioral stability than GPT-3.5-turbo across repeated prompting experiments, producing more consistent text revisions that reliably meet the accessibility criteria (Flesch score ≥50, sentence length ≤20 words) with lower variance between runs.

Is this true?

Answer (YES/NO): NO